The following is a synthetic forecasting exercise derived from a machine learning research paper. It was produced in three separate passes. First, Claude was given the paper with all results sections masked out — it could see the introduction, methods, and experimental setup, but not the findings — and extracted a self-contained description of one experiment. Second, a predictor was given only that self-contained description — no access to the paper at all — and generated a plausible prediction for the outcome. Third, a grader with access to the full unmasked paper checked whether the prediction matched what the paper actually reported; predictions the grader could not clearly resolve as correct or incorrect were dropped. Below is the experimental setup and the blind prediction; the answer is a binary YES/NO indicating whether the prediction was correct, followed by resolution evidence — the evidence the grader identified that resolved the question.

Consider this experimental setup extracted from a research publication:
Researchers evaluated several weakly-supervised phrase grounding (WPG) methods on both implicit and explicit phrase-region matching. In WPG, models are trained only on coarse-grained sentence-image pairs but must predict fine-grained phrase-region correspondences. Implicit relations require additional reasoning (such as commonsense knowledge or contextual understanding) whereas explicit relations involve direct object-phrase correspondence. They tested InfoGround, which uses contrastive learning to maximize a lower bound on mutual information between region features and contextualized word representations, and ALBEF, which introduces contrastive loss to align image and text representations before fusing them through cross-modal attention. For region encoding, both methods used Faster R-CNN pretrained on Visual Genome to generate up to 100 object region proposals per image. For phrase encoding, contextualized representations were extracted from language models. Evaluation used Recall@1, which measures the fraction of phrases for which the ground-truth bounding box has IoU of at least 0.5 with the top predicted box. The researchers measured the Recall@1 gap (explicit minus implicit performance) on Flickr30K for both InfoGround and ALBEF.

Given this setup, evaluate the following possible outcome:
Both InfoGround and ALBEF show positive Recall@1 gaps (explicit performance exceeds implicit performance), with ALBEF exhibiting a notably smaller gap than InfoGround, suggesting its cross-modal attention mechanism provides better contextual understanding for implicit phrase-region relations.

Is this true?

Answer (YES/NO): NO